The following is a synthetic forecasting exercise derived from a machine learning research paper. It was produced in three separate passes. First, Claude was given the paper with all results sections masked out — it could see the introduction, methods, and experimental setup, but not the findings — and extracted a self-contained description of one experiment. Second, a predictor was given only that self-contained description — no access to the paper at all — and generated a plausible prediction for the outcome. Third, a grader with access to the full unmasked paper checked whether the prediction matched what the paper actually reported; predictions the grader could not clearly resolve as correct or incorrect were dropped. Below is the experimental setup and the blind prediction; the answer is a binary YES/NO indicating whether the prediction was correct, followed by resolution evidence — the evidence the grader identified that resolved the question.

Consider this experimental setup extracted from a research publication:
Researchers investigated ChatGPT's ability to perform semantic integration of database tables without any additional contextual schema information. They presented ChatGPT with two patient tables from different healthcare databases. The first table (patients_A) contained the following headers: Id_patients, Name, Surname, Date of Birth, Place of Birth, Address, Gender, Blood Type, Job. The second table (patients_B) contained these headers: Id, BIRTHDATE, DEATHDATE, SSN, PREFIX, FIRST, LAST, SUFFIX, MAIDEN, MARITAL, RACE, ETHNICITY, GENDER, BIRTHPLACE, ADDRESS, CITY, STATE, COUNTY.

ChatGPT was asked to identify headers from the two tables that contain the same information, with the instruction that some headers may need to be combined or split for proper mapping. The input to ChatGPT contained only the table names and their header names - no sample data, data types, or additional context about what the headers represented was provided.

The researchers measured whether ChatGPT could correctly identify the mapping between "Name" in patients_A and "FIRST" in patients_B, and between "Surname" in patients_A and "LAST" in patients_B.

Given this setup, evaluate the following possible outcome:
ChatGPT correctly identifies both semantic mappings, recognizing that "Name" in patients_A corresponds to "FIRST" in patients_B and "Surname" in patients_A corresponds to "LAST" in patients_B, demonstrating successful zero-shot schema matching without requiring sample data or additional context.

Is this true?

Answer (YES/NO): NO